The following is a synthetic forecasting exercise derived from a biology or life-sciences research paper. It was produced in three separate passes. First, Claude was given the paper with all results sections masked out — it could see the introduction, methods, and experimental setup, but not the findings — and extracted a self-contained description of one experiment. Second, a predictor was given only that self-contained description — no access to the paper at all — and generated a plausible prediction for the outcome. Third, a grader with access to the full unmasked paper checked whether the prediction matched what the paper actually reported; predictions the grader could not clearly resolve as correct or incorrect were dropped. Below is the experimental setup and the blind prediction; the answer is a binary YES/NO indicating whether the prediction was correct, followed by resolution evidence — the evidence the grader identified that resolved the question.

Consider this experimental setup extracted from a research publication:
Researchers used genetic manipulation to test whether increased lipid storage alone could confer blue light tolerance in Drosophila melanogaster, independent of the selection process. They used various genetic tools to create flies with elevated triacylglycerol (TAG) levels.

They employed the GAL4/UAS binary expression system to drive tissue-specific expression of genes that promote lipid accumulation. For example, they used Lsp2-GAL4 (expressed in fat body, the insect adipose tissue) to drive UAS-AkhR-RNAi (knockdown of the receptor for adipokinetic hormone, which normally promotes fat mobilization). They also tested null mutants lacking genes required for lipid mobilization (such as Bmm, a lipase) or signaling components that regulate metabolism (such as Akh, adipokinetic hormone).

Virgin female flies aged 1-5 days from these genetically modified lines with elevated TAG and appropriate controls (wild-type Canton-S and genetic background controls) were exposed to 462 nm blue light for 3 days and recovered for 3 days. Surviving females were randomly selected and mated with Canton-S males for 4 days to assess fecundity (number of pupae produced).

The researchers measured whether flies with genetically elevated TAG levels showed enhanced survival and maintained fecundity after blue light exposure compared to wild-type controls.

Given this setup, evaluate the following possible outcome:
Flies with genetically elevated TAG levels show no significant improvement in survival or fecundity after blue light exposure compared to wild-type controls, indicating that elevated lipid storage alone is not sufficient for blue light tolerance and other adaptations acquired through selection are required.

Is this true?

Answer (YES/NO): NO